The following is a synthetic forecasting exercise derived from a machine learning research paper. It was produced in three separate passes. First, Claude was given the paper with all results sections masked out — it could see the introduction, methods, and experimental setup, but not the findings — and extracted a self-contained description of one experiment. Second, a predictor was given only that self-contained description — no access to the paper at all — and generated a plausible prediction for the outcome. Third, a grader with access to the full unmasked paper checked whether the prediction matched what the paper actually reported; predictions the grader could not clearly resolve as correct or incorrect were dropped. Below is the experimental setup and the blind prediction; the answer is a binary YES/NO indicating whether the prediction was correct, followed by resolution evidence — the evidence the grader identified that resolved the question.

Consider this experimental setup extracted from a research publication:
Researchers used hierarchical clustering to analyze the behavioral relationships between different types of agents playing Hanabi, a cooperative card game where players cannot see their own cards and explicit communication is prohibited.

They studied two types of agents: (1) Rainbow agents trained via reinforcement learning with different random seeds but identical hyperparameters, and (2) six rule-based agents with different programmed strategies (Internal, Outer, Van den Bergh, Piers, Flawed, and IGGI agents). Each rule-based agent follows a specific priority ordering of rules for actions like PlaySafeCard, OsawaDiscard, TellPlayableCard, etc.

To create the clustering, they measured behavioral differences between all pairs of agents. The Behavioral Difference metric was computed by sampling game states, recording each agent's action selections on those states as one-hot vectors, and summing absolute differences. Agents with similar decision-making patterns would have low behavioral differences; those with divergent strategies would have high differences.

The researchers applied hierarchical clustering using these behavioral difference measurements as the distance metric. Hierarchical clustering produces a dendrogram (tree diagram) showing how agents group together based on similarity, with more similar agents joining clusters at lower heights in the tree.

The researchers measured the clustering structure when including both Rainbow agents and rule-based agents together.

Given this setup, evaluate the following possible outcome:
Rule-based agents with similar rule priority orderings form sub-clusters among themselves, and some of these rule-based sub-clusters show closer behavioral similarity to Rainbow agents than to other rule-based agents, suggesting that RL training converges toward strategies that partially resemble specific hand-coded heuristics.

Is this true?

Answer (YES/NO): NO